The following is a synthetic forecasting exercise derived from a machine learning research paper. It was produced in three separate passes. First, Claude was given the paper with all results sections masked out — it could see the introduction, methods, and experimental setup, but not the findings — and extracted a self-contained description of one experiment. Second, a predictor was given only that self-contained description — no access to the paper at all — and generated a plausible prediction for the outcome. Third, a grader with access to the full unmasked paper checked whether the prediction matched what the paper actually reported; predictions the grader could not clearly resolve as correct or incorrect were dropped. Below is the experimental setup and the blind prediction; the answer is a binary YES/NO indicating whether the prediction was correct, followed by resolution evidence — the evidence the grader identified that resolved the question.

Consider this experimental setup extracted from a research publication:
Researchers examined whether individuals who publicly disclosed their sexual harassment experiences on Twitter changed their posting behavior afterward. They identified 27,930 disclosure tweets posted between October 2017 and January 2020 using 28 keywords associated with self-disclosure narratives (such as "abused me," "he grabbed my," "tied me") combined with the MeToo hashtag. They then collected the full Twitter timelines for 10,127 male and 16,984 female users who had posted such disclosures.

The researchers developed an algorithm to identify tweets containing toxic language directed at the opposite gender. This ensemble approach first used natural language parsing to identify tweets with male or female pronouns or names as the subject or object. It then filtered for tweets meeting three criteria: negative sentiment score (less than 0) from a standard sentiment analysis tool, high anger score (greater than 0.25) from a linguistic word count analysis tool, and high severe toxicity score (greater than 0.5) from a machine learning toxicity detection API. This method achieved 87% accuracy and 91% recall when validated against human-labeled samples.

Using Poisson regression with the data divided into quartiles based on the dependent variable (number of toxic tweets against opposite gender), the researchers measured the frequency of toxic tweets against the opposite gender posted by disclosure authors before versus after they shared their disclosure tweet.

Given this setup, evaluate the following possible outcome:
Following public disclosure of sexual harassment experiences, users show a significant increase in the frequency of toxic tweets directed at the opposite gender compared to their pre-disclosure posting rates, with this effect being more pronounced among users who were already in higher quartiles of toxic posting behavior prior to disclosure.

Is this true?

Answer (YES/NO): NO